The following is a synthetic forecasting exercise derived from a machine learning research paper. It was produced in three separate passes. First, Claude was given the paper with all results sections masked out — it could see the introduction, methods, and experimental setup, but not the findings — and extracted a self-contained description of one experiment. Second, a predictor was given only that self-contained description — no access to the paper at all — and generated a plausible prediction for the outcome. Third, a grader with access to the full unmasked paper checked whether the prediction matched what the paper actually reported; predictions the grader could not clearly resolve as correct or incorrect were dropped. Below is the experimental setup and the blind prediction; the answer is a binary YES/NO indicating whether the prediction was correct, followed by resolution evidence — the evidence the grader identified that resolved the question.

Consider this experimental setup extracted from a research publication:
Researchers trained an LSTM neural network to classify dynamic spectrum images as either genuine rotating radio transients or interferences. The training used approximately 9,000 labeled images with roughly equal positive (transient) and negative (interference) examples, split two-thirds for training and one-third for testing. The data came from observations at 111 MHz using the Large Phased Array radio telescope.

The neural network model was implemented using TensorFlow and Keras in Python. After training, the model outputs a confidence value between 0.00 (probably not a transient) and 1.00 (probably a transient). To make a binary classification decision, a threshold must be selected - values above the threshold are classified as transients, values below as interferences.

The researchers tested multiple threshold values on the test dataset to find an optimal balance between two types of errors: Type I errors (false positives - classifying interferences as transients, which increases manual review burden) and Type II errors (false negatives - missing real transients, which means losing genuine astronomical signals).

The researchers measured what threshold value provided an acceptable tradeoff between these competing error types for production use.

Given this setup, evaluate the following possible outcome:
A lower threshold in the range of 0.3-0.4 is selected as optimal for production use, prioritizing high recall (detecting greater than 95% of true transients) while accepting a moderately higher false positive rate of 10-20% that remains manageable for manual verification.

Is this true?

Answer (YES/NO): NO